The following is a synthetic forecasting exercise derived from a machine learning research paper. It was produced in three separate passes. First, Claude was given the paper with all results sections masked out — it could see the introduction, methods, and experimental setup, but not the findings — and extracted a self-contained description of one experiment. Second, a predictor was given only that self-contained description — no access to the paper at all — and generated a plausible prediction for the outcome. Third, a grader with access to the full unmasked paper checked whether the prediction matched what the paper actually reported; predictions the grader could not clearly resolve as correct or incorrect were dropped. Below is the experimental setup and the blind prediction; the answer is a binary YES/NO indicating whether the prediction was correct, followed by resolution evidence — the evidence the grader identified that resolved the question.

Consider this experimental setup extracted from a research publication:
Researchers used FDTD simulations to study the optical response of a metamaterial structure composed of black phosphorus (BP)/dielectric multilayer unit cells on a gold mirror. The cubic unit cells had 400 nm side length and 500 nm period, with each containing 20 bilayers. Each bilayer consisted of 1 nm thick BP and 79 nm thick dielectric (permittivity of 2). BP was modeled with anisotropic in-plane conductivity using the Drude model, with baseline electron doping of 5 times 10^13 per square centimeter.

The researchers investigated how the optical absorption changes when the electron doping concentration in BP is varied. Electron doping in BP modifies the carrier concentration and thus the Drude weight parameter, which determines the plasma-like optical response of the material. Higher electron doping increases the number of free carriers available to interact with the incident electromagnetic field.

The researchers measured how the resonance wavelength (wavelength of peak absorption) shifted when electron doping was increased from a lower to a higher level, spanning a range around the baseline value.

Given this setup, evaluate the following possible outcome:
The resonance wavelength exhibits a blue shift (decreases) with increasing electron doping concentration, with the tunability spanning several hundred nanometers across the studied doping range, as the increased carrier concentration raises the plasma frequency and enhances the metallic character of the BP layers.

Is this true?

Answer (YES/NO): NO